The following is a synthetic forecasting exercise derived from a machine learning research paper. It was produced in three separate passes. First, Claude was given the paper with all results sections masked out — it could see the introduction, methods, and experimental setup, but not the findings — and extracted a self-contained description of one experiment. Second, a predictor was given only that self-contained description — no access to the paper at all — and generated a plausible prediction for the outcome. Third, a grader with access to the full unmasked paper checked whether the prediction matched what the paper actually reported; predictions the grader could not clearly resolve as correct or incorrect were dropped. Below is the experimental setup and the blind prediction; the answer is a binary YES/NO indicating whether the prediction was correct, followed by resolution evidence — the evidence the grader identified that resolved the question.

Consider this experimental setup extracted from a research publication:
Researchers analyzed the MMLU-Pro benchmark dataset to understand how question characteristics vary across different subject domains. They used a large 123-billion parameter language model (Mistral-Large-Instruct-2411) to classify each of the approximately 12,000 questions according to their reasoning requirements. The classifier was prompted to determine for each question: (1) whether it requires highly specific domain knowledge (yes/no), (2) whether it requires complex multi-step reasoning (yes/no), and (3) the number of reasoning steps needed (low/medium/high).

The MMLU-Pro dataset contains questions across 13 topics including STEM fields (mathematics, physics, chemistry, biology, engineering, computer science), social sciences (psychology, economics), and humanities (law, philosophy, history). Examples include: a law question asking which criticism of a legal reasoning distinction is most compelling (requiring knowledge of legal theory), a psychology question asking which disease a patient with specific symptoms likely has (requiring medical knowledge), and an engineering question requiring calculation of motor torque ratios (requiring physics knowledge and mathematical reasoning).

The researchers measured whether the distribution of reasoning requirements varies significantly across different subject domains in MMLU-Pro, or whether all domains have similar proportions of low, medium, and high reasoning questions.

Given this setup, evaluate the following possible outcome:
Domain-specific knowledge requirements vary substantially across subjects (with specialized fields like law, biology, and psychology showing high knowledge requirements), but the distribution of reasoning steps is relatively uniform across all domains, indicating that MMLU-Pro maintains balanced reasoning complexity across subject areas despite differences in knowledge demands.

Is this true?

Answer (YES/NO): NO